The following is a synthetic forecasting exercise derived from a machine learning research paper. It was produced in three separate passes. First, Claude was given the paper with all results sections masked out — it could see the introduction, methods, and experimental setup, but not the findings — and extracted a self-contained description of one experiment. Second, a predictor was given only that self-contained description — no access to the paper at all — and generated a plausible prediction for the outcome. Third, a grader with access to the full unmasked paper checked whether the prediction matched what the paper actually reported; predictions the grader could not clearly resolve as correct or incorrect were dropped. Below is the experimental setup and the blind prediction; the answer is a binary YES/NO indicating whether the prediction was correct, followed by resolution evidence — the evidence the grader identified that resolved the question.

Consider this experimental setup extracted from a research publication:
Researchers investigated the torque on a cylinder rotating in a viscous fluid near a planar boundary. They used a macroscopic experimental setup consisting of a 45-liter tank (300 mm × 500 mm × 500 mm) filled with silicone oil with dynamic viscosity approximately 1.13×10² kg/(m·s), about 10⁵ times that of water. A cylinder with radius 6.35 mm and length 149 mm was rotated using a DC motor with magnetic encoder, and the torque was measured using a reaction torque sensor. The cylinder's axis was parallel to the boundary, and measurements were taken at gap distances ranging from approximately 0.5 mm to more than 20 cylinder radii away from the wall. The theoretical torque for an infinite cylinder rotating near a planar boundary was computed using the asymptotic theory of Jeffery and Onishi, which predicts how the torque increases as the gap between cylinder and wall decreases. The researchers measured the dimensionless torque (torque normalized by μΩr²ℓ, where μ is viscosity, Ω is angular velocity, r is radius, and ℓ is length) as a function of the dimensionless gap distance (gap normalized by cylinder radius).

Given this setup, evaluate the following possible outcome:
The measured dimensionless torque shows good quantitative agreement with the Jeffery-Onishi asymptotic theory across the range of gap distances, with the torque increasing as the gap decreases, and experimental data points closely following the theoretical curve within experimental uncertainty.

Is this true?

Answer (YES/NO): YES